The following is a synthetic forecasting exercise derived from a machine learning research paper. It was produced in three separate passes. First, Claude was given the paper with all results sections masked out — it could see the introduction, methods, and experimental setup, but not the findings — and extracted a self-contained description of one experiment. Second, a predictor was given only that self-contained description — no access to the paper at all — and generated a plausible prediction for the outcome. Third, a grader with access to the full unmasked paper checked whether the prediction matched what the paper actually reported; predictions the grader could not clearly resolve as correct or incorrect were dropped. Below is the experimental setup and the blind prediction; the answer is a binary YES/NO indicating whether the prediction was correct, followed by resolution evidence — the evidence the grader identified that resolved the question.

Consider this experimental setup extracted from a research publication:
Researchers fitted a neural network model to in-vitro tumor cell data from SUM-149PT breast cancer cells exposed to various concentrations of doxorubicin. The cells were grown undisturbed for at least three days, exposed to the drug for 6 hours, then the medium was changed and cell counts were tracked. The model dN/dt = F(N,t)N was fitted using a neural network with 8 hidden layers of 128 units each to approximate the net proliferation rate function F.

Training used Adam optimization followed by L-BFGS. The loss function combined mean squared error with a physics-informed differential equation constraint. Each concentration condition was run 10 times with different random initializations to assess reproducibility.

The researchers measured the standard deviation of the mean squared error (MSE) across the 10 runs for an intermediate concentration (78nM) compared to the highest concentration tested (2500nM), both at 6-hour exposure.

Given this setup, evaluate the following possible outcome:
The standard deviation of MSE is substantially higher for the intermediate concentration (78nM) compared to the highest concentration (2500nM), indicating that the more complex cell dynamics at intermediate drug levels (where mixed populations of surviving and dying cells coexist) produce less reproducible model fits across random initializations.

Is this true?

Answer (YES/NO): NO